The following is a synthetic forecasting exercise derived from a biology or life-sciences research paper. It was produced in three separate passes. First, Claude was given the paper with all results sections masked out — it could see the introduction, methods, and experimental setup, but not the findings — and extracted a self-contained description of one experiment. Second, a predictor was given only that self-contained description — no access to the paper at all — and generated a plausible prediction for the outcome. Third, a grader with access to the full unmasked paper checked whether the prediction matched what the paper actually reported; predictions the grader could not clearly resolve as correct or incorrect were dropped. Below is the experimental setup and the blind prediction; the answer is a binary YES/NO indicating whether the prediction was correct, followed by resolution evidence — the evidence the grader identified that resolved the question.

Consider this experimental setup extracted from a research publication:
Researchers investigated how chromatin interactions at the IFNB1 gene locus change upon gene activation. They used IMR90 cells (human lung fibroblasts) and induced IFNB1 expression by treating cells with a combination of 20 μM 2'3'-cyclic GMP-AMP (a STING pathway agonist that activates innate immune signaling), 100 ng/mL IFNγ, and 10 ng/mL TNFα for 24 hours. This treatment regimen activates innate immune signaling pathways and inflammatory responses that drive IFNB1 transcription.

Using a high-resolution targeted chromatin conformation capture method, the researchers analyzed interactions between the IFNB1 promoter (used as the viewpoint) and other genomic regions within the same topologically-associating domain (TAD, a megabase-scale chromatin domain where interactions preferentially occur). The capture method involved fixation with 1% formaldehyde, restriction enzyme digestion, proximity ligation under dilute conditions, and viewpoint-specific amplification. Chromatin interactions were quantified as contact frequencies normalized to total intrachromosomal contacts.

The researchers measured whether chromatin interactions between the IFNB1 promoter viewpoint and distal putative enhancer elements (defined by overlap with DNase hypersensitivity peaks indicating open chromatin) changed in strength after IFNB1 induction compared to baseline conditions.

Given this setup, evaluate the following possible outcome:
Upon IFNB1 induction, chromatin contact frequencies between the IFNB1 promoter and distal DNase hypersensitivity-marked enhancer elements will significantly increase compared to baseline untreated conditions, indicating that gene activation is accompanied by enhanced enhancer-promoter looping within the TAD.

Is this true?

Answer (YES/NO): NO